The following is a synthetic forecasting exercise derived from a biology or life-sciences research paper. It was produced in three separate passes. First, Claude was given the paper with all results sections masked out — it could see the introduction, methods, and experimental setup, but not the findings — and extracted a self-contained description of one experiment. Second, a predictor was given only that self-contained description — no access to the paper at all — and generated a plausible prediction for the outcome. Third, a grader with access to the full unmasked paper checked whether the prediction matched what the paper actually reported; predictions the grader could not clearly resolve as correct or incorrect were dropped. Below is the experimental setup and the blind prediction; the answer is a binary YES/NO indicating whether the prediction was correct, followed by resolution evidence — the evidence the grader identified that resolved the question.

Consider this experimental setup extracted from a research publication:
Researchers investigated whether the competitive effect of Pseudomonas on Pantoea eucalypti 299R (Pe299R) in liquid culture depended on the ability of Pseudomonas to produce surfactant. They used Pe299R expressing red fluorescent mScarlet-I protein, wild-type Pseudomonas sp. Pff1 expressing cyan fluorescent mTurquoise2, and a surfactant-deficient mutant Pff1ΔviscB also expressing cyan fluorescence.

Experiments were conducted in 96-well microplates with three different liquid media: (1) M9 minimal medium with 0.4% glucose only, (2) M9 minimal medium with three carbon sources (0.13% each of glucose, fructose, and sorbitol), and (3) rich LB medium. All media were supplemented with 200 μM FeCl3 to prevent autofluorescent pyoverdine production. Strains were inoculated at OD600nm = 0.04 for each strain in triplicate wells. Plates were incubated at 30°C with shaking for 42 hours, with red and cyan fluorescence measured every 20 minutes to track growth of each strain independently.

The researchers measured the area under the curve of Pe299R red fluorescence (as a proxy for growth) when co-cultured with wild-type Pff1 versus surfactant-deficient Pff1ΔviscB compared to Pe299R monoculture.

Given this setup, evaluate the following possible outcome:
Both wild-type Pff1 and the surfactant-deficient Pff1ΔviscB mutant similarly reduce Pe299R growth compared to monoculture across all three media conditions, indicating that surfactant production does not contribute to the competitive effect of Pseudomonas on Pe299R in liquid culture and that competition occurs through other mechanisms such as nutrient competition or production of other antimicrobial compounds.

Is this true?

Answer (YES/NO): YES